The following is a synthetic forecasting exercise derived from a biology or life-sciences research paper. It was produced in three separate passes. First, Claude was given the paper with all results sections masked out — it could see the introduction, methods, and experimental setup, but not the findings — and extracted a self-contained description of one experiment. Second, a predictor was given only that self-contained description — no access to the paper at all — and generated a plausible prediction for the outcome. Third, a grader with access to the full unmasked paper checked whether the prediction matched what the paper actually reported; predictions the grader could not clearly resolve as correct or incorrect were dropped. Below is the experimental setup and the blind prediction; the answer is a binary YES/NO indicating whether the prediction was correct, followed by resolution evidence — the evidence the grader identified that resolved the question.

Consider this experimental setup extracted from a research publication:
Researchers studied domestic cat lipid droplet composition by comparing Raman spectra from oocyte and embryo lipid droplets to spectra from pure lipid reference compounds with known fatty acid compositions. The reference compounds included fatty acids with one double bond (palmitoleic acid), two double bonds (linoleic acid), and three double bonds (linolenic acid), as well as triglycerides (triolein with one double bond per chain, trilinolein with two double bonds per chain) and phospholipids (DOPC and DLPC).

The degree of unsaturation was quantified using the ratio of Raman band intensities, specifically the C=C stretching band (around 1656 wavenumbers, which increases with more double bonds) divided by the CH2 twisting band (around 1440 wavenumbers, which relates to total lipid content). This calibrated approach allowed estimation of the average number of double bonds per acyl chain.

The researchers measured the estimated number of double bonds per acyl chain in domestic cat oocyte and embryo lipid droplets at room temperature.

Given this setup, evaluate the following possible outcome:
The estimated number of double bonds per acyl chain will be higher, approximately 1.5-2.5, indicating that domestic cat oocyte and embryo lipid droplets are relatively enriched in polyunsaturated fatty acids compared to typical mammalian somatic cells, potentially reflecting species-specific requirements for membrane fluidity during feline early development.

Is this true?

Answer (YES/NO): NO